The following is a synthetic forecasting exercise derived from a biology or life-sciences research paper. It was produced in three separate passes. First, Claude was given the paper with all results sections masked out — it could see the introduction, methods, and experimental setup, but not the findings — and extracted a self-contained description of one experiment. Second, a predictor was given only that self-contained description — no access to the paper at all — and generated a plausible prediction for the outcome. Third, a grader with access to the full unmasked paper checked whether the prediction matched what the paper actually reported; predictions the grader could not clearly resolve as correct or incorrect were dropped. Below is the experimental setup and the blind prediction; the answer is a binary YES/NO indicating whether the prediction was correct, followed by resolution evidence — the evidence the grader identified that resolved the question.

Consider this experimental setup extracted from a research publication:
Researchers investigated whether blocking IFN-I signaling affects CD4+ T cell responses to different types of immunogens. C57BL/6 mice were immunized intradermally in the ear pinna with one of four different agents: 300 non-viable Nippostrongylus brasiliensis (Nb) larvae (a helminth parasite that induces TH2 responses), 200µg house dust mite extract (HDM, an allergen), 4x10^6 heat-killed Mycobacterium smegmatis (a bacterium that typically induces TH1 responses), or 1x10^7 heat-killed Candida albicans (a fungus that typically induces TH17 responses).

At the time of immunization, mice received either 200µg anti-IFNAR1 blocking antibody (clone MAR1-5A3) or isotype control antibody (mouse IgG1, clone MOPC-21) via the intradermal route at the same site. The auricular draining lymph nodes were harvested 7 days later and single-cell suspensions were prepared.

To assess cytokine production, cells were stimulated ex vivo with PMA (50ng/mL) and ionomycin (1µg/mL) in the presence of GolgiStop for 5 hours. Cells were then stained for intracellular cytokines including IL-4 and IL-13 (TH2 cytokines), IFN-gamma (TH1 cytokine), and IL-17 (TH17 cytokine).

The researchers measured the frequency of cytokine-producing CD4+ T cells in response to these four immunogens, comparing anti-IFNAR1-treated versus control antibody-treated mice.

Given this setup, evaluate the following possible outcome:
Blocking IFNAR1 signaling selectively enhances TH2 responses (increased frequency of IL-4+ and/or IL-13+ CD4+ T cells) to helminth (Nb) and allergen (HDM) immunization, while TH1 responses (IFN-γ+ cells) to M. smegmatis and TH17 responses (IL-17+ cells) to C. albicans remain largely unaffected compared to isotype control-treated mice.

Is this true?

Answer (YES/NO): NO